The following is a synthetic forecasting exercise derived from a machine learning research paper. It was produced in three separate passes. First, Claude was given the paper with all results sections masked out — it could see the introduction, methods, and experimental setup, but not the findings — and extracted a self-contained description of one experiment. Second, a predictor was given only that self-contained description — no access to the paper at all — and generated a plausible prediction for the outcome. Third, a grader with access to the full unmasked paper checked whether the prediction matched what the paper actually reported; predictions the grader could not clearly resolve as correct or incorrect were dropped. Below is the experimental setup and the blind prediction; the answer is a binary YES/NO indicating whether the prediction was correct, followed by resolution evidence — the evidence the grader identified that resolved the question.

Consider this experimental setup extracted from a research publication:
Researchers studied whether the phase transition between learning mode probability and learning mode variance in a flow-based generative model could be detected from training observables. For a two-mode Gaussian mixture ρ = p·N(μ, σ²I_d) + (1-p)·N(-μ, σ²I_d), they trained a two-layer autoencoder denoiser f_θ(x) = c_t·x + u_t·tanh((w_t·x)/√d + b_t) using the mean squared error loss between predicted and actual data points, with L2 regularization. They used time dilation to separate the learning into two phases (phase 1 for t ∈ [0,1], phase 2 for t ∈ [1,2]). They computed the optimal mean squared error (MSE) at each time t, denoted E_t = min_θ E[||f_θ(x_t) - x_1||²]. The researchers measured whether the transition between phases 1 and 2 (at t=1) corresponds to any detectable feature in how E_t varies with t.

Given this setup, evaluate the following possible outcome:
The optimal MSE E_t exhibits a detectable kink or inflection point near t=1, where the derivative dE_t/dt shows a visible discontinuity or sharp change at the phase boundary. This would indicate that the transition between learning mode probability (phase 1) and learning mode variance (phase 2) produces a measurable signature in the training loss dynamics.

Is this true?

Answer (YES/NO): YES